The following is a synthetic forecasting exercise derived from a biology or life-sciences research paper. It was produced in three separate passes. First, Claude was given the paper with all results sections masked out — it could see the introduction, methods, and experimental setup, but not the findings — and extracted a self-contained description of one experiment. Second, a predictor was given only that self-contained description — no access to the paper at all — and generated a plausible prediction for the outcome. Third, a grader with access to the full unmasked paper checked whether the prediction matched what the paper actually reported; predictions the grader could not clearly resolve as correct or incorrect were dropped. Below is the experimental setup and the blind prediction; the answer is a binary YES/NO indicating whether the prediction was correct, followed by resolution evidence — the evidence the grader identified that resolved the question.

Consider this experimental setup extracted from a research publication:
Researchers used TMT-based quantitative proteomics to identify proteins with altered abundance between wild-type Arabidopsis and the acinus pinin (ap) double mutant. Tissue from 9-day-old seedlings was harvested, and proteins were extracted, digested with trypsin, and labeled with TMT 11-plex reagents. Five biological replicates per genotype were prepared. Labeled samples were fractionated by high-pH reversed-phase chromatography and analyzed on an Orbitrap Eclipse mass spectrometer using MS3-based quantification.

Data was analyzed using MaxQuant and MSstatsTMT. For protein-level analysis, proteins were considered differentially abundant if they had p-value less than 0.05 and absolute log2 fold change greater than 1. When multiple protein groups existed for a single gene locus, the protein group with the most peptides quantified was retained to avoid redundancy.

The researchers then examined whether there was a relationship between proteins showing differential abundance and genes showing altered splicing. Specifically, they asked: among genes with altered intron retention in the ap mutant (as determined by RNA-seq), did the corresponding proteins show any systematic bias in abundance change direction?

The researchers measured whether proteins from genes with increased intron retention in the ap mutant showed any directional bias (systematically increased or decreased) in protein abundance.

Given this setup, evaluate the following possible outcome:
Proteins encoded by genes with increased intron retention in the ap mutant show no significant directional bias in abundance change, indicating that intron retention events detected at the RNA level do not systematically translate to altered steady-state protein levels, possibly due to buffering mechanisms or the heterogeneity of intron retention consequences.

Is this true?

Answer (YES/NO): NO